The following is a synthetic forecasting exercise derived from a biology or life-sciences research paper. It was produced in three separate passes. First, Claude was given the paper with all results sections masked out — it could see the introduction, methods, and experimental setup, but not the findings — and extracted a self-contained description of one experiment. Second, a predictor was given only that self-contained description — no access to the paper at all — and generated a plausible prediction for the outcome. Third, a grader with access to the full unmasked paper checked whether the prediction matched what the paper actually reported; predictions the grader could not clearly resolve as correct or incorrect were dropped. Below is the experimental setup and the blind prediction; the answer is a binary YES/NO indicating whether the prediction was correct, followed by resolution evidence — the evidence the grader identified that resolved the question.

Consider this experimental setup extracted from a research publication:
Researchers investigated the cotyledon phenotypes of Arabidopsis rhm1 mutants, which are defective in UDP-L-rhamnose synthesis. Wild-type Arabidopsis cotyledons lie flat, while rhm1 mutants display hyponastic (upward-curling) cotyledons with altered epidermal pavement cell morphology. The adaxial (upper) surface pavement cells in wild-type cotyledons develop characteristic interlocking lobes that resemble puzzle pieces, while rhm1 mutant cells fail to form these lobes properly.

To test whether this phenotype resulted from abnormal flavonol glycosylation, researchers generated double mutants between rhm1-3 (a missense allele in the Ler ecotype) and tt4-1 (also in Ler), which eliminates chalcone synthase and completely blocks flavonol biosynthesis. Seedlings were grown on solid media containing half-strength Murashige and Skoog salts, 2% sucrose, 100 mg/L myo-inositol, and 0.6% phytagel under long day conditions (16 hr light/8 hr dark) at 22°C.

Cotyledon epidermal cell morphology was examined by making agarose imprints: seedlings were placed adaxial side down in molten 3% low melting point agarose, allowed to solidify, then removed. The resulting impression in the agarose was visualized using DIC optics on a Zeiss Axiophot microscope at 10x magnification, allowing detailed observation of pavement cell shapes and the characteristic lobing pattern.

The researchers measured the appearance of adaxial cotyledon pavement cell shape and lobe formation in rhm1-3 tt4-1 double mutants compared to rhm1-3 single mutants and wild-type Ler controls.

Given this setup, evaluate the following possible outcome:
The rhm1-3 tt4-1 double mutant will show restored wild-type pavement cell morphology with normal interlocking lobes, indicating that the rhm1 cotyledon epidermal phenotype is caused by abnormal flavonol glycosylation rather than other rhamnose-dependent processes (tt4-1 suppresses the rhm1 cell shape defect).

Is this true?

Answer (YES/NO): NO